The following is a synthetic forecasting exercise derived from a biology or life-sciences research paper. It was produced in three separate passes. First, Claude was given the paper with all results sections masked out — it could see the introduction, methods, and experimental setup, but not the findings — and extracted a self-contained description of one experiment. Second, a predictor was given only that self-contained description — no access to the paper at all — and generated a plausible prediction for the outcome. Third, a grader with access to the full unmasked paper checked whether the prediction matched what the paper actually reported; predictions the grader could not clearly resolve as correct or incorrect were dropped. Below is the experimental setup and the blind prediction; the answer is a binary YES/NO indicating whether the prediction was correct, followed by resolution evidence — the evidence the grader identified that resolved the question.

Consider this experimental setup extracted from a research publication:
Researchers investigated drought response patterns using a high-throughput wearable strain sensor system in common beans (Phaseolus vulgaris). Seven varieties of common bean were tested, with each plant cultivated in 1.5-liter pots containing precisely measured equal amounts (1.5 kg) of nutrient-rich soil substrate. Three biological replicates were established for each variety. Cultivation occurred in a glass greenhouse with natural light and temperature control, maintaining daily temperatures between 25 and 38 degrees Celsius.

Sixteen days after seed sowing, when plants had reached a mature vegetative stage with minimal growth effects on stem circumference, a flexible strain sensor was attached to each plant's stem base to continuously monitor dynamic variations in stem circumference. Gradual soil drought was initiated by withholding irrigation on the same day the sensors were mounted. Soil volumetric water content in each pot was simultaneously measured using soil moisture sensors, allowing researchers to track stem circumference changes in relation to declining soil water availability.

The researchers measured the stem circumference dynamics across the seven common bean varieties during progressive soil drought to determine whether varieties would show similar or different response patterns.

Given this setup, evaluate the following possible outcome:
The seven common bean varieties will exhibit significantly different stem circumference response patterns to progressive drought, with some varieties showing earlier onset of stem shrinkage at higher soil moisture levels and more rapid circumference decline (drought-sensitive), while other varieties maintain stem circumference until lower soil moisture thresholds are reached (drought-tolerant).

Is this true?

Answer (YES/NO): YES